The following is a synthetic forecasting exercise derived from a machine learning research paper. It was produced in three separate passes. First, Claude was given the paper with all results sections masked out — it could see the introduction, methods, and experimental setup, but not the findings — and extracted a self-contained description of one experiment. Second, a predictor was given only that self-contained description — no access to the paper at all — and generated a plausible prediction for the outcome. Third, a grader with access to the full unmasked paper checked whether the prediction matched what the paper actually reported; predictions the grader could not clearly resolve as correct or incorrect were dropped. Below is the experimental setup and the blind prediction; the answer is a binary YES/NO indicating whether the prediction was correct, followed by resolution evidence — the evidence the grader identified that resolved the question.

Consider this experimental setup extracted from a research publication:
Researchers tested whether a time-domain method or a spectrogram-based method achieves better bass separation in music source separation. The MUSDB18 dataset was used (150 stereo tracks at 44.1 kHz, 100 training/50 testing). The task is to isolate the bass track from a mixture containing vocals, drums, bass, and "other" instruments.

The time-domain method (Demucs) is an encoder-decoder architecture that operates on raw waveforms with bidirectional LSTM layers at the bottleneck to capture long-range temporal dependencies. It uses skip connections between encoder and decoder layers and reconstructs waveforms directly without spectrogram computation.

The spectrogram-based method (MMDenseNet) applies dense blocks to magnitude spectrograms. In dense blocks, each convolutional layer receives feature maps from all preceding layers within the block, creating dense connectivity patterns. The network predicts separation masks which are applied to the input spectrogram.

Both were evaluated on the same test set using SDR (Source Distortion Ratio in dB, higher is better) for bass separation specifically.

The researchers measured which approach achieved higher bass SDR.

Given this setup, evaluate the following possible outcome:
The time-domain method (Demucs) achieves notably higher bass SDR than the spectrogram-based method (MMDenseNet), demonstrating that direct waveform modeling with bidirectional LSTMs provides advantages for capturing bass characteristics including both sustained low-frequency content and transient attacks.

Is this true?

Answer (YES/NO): YES